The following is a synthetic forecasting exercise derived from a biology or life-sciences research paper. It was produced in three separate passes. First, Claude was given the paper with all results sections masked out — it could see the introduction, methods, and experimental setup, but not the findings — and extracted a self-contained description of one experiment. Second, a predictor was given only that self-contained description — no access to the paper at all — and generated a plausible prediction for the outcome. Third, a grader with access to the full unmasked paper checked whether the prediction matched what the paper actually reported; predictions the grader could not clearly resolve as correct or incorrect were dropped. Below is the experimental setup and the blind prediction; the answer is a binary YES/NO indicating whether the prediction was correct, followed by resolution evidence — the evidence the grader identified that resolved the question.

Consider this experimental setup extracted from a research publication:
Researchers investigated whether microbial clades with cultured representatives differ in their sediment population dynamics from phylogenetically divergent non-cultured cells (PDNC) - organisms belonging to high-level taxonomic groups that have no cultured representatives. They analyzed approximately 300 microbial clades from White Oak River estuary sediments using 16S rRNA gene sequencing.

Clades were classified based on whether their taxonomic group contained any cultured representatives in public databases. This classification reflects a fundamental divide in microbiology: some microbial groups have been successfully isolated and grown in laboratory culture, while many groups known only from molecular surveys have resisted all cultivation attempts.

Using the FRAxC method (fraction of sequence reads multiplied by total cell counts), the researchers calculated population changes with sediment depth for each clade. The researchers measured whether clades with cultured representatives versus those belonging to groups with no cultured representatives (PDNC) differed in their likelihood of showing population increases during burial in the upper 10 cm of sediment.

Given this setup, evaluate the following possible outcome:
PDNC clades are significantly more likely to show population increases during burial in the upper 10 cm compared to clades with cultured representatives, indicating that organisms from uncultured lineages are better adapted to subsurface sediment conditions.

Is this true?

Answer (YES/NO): YES